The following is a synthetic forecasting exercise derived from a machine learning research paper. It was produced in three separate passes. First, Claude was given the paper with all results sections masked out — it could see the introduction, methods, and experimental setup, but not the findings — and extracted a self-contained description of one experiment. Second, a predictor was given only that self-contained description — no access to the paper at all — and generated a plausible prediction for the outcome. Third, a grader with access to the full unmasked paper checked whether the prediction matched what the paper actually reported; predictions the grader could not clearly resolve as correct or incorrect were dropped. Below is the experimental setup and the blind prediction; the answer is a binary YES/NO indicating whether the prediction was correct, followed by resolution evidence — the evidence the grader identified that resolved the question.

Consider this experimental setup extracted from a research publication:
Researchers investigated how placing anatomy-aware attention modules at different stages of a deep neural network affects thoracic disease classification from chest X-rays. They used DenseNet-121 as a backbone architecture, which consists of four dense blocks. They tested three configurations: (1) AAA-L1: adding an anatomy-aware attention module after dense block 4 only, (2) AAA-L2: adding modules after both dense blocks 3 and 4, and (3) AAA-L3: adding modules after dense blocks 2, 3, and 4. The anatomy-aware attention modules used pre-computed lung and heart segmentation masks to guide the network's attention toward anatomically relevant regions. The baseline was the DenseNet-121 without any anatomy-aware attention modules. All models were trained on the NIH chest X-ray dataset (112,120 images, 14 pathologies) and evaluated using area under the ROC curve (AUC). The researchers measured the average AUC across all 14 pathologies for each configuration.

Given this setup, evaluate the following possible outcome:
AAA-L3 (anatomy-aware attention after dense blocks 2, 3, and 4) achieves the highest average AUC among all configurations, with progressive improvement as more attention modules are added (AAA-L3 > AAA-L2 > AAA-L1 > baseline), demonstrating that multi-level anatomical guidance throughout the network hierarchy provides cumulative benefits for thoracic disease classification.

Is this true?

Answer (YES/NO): NO